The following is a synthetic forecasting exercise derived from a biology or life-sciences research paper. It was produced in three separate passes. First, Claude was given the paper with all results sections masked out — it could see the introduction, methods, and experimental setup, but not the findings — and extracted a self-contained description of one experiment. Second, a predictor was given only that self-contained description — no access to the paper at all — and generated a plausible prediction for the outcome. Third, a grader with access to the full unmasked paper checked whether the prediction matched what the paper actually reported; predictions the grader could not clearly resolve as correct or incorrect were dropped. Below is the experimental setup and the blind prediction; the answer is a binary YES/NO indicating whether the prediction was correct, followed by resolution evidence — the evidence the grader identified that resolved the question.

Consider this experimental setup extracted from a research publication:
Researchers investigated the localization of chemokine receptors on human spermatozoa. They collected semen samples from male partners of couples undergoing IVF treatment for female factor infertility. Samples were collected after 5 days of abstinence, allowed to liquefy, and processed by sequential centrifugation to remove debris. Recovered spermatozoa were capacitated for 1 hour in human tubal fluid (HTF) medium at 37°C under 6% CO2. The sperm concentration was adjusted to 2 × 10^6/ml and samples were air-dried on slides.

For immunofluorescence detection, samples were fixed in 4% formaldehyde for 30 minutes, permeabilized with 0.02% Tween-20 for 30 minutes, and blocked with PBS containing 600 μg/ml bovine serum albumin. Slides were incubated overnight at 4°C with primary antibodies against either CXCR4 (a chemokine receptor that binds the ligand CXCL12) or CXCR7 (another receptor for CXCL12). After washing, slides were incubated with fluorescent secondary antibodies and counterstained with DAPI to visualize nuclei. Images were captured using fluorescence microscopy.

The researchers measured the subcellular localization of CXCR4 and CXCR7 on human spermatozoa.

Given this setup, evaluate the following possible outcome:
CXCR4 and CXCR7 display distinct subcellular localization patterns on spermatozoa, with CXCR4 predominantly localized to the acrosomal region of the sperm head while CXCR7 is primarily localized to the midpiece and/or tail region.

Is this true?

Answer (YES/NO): NO